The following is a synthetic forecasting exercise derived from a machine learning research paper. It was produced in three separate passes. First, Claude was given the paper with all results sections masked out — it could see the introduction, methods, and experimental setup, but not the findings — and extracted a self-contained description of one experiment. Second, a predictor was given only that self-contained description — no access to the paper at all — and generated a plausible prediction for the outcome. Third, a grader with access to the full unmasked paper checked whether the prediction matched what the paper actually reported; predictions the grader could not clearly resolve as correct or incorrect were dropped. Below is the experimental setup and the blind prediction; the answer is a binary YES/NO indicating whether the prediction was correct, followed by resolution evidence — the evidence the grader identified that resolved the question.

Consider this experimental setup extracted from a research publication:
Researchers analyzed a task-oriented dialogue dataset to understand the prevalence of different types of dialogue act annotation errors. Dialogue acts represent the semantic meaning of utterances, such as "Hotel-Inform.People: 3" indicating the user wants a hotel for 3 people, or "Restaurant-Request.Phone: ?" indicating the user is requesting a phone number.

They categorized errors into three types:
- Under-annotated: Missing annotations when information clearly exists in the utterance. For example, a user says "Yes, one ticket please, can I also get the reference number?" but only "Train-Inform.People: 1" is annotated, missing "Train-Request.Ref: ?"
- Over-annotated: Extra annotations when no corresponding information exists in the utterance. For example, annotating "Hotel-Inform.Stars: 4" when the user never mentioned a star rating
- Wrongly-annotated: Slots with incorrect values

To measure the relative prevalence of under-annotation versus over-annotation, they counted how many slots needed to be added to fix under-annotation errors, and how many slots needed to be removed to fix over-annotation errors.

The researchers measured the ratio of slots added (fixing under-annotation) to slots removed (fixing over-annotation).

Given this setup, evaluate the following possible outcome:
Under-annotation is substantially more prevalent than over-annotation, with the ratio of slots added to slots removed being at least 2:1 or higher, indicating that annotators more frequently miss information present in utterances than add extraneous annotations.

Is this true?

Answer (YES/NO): YES